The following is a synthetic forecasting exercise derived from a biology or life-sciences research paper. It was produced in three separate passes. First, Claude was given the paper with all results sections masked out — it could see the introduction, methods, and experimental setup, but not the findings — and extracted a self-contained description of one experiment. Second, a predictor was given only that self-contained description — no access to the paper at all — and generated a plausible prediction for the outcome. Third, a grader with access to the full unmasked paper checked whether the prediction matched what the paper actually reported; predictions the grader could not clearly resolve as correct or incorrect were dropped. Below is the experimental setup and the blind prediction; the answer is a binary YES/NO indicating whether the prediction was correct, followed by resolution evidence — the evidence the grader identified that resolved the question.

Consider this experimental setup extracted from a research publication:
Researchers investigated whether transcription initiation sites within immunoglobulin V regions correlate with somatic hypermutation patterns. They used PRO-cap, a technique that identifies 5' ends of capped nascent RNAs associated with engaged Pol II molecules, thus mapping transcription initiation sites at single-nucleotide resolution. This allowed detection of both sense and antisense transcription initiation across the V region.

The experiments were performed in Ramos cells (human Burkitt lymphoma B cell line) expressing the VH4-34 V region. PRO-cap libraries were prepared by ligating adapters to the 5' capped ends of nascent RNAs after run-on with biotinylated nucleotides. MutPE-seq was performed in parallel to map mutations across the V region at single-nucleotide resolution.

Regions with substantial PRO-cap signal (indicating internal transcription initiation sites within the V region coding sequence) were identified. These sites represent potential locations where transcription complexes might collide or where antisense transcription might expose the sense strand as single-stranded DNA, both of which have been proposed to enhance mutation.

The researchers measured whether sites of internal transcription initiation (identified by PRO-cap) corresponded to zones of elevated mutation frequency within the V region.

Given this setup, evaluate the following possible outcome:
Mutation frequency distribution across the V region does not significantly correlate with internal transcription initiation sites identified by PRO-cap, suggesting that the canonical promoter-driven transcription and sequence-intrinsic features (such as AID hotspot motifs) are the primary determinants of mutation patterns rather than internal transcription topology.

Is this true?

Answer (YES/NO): YES